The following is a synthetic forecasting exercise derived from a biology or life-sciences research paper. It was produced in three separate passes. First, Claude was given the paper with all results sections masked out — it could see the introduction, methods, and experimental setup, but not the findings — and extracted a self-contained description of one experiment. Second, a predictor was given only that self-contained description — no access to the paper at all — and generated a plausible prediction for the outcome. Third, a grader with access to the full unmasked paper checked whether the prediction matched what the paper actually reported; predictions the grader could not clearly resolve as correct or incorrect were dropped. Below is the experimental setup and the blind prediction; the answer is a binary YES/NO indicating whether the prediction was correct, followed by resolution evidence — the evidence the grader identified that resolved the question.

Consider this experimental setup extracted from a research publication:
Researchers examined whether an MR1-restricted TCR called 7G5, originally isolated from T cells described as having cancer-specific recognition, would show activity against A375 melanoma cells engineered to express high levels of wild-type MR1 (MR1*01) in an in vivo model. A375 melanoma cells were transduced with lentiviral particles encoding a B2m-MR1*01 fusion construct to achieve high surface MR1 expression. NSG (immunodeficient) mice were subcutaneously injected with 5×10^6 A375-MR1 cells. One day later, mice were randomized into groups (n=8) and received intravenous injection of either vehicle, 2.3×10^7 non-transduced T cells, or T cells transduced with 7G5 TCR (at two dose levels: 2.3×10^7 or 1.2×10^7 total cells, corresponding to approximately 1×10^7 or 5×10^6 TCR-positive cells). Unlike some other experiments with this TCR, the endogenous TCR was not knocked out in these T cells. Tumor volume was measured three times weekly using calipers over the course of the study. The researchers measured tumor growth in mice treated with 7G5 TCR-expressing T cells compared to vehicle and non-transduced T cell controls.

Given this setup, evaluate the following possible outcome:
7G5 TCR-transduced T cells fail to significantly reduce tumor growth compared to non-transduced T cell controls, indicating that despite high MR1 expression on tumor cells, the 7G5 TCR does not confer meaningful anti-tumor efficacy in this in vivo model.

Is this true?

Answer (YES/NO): NO